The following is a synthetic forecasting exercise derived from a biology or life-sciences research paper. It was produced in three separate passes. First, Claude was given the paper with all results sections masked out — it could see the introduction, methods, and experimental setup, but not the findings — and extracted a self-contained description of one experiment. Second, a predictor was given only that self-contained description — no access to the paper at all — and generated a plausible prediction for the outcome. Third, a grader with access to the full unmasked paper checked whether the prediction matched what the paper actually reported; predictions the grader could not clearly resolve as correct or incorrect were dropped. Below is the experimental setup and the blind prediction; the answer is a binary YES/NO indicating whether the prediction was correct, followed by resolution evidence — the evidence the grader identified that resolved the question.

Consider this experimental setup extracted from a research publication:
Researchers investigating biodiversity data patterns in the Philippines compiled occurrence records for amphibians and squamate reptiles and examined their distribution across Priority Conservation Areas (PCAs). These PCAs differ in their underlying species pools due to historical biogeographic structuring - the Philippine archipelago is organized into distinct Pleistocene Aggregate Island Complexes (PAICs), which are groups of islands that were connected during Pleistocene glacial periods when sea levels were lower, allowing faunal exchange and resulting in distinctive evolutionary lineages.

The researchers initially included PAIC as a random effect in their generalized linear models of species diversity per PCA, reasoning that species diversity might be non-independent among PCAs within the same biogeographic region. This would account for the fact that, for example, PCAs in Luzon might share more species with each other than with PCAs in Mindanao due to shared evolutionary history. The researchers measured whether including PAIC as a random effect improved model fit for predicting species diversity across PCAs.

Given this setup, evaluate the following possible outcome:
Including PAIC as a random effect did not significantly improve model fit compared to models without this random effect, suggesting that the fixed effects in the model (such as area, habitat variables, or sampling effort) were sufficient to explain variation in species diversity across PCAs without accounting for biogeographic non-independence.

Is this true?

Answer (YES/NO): YES